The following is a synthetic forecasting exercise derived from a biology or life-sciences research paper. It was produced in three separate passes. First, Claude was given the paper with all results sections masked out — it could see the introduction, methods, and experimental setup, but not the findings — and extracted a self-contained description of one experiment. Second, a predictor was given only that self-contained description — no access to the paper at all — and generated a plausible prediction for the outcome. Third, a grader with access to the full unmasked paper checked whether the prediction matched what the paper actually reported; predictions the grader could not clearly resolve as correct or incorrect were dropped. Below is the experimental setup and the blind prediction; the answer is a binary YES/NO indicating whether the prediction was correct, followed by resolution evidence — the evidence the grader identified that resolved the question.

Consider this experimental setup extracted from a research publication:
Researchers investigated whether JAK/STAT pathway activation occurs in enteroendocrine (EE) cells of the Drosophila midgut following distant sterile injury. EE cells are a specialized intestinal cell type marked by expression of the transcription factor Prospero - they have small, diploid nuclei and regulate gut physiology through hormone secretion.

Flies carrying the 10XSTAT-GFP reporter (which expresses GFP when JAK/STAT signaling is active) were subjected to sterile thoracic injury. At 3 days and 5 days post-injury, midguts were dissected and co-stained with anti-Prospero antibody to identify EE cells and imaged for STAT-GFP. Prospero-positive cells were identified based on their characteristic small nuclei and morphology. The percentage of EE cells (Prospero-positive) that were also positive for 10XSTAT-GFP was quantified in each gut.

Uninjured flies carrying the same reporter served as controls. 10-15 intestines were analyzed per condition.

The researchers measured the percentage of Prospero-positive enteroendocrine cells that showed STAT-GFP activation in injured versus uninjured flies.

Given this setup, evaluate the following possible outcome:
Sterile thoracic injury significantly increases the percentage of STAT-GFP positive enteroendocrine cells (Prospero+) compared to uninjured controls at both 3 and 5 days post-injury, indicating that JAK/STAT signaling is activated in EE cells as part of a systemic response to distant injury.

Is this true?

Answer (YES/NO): NO